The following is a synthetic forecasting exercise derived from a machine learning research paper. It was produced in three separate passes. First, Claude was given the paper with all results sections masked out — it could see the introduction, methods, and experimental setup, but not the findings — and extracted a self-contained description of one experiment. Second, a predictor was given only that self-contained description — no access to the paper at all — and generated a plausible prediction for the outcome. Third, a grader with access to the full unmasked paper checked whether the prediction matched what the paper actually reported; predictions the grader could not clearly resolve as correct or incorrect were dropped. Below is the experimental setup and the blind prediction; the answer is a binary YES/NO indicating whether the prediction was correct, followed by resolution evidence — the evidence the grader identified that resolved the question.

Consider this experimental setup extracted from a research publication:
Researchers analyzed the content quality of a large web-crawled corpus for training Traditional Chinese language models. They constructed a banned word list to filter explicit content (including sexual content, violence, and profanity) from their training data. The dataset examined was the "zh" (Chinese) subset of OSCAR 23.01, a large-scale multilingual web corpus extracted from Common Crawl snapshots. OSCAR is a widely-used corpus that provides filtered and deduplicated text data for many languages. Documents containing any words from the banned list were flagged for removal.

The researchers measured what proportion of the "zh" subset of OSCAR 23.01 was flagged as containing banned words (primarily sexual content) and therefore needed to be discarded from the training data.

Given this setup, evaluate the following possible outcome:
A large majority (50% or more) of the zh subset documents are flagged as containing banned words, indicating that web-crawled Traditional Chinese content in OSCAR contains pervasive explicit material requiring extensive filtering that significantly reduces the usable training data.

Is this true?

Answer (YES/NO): YES